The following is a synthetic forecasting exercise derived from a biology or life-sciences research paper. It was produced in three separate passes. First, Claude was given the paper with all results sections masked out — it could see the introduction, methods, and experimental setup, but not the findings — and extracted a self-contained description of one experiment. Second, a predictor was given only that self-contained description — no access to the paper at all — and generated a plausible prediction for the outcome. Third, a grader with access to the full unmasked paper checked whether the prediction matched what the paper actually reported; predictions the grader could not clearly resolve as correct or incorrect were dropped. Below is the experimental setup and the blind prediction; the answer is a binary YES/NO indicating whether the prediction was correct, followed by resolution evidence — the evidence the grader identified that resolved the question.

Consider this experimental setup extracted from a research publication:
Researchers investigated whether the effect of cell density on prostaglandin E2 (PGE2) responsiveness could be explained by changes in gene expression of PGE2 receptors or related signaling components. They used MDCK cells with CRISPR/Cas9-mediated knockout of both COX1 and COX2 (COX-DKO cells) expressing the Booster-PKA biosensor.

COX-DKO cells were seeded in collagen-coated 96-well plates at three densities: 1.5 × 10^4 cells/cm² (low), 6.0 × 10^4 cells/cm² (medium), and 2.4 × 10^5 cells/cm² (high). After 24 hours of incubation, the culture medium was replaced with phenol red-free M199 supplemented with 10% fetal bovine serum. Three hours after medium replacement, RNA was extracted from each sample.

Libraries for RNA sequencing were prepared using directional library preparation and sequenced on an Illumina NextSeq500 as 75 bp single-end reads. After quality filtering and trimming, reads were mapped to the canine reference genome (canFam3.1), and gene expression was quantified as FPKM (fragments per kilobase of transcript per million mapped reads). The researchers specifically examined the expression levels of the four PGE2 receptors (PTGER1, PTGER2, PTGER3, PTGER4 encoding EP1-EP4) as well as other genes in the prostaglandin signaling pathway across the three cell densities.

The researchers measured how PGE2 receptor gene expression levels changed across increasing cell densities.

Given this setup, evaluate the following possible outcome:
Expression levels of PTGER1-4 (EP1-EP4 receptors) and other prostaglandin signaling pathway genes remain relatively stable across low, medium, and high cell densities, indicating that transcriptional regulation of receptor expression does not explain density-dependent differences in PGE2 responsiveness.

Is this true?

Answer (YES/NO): YES